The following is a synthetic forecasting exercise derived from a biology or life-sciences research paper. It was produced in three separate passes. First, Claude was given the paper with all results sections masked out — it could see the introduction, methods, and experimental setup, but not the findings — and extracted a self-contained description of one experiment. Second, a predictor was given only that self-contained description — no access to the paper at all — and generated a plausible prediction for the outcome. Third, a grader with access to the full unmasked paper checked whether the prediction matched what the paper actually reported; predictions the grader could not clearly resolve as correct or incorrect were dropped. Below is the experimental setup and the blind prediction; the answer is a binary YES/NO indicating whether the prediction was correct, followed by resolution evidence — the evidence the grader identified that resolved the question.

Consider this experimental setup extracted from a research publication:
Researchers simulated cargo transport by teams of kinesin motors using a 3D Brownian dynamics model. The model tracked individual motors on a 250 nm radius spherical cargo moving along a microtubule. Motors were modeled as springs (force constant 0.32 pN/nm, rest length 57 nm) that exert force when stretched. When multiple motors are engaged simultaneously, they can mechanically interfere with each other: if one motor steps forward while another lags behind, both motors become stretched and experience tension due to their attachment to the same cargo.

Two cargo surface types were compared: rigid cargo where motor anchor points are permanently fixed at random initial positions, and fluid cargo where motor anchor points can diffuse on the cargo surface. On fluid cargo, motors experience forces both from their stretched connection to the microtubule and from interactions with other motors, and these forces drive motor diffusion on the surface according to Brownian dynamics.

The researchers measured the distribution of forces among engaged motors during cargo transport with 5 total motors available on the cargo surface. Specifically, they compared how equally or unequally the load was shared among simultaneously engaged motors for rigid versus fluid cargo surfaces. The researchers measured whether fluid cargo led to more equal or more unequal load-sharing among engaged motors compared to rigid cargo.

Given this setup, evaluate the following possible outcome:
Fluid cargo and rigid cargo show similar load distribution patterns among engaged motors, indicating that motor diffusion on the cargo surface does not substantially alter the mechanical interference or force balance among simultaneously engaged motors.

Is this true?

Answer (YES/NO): NO